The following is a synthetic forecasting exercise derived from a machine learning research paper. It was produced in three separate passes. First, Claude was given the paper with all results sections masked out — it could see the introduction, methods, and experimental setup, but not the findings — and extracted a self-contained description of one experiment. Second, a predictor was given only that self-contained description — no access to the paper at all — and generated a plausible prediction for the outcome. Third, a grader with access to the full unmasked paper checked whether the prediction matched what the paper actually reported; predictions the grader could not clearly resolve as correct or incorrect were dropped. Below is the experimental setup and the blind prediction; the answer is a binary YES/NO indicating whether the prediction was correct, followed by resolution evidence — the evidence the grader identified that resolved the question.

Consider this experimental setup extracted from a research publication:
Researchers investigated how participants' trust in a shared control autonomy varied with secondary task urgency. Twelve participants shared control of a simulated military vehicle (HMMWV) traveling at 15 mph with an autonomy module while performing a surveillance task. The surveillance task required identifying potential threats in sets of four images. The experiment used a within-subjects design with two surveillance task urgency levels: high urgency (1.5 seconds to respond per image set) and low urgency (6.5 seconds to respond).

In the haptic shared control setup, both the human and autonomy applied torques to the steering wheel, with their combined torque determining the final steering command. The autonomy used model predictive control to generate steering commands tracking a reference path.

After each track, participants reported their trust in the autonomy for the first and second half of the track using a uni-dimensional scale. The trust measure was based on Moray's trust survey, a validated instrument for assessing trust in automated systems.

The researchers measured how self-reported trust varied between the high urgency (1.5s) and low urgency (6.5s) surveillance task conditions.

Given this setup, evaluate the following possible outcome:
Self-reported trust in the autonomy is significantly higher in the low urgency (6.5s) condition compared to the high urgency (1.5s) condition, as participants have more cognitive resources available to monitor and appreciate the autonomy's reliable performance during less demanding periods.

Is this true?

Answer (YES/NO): NO